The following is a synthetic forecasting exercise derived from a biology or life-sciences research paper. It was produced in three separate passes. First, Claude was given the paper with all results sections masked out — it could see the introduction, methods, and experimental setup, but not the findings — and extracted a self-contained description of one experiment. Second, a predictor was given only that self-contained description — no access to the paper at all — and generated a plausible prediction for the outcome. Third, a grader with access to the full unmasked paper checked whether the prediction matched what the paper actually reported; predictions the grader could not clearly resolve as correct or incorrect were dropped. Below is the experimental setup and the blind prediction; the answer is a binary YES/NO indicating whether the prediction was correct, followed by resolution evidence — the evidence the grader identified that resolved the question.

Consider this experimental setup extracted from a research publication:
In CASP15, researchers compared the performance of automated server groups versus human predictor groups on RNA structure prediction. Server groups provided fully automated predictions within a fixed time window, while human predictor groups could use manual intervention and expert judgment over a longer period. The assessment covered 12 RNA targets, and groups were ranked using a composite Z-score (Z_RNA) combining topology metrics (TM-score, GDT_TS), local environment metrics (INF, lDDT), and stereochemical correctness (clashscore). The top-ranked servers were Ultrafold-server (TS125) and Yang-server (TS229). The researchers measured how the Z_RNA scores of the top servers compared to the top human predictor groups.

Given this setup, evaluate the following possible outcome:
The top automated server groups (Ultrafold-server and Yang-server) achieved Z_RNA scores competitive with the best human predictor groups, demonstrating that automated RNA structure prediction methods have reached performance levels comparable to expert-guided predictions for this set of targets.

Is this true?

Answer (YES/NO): NO